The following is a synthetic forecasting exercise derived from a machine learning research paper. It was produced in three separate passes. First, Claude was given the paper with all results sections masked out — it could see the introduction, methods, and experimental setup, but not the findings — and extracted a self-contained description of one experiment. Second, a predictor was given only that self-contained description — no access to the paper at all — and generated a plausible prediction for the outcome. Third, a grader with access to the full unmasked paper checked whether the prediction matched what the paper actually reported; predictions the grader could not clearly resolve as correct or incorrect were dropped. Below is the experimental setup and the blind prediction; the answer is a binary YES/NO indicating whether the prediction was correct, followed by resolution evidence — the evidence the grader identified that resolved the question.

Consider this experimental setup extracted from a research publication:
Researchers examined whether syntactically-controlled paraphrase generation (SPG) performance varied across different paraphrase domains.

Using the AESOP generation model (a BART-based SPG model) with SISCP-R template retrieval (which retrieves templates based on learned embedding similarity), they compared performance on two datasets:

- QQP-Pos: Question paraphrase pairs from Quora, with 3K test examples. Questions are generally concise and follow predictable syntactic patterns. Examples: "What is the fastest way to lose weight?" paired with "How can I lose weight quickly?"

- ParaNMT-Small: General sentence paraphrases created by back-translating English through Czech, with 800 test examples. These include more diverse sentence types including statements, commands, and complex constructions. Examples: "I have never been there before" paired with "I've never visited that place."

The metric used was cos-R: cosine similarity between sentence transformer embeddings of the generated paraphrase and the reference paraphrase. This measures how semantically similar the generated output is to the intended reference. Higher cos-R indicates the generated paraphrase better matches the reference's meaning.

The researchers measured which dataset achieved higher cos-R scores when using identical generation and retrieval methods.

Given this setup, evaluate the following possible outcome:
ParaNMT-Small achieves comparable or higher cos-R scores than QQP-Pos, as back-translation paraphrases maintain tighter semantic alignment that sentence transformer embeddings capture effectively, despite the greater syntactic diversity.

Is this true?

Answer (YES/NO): NO